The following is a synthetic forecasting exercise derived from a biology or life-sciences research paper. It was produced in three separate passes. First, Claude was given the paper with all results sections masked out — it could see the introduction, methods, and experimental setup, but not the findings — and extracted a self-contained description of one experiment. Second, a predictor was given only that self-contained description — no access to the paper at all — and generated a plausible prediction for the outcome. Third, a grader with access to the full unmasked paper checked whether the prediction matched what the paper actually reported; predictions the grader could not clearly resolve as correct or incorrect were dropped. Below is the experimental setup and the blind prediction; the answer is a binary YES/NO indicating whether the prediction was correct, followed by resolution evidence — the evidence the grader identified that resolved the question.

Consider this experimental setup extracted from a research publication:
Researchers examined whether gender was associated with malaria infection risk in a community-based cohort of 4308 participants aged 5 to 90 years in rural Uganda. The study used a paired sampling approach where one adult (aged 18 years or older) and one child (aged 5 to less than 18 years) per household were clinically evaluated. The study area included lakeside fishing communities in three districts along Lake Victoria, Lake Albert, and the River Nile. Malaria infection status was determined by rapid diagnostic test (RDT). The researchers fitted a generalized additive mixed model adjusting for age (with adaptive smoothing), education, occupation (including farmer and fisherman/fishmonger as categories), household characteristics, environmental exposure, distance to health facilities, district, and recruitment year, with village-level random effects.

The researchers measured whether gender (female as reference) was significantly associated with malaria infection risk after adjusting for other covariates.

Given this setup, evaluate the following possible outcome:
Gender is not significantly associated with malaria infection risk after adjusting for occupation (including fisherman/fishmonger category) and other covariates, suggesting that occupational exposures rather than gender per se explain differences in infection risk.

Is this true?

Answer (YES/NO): NO